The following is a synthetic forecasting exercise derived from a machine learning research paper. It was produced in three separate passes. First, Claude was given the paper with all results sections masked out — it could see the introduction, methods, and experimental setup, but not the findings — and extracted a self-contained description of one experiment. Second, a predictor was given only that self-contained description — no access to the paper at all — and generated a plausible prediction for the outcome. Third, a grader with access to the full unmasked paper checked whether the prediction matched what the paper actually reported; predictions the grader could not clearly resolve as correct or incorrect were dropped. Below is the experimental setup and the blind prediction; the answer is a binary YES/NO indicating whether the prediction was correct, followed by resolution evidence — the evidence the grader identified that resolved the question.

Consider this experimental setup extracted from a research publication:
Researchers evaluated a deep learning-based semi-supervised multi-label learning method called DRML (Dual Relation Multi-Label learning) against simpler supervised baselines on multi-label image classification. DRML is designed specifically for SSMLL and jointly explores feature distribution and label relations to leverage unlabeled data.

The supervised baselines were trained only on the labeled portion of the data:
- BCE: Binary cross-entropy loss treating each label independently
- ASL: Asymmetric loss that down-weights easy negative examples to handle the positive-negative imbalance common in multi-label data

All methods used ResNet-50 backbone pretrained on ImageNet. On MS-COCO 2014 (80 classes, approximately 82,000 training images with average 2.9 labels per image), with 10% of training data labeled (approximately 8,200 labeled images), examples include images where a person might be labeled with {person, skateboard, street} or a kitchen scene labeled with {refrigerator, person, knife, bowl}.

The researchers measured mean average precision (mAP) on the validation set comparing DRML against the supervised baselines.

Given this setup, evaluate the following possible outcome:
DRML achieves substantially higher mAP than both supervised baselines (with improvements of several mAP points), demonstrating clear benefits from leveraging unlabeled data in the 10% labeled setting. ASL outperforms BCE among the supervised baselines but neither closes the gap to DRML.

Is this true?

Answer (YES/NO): NO